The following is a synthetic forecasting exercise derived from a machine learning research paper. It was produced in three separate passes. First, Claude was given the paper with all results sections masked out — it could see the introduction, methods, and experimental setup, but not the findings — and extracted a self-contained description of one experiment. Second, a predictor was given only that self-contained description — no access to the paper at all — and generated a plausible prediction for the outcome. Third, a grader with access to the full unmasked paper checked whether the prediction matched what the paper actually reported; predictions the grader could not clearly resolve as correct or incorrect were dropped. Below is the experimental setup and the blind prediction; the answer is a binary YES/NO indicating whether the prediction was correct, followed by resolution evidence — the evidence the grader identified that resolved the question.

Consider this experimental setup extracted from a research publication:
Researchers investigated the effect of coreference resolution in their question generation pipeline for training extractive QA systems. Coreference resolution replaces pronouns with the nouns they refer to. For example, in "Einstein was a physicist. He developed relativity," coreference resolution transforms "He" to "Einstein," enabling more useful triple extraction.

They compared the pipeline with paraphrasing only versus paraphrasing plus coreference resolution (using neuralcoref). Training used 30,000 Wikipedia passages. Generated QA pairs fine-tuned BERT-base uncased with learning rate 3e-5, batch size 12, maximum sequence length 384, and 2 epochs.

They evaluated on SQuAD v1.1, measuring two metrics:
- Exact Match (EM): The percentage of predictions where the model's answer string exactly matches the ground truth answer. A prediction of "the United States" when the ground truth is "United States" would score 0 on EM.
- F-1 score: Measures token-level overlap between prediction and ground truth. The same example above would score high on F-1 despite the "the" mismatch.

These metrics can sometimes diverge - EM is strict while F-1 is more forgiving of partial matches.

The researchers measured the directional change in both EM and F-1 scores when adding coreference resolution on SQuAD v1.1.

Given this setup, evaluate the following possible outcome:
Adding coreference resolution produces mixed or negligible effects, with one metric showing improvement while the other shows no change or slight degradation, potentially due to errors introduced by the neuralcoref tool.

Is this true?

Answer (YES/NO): YES